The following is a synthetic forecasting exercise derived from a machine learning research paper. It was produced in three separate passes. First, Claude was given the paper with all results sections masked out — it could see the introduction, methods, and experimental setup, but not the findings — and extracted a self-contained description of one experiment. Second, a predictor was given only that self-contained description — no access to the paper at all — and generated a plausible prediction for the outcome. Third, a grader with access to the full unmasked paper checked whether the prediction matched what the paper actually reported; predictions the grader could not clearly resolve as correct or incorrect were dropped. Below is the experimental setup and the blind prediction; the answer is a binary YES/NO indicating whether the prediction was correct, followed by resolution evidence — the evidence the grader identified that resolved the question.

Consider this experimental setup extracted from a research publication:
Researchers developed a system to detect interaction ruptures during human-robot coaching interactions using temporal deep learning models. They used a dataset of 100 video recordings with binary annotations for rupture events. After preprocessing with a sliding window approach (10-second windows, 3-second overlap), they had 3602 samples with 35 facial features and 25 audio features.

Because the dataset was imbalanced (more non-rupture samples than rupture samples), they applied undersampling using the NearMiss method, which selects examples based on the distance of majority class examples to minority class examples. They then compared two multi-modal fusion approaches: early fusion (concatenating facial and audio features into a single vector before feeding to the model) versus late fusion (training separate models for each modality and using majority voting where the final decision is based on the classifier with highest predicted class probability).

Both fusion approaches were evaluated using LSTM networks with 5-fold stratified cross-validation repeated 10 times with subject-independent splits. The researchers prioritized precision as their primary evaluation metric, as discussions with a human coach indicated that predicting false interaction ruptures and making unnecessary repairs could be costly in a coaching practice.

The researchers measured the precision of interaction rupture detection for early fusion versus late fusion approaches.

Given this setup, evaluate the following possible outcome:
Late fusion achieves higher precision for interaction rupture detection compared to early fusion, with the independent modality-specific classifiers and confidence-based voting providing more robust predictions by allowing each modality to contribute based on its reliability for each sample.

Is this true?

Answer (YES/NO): YES